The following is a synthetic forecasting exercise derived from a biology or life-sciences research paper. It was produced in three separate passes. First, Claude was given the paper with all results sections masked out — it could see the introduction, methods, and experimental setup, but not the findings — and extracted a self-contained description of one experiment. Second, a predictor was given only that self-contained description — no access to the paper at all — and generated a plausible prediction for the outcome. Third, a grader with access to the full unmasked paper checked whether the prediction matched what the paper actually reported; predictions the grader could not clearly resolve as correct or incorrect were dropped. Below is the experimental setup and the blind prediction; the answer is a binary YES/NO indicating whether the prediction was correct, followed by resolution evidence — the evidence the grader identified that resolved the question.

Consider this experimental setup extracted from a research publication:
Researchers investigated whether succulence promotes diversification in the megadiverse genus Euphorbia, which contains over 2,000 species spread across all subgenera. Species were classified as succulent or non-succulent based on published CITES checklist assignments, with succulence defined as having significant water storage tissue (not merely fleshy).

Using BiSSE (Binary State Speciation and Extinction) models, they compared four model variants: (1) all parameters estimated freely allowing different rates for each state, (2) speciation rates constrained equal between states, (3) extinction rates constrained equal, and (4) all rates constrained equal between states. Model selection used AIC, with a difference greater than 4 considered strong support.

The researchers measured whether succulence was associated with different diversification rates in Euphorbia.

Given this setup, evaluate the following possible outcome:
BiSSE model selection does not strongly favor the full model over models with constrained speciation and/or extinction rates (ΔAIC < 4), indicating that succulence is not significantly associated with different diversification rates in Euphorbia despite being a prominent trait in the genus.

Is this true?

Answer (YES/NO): YES